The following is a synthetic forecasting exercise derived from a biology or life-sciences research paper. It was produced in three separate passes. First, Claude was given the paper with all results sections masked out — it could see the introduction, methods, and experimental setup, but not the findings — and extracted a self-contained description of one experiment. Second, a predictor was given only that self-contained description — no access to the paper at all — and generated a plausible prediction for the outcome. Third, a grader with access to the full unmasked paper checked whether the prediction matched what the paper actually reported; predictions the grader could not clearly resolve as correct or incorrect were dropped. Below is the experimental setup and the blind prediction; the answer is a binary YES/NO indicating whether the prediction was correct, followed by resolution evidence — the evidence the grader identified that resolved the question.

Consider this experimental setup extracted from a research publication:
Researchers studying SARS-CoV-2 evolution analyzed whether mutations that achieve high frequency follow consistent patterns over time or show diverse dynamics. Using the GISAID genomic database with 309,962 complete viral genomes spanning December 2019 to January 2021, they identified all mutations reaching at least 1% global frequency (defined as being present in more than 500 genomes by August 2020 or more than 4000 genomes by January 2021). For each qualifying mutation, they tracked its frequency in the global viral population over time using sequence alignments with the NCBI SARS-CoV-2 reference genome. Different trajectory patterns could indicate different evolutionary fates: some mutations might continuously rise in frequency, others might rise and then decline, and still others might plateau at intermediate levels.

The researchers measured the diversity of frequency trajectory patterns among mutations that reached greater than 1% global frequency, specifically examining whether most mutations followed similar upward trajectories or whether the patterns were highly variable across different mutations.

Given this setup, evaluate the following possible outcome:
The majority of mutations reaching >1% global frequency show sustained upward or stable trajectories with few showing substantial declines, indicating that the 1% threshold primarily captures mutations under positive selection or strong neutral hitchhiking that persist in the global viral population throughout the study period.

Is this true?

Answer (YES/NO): NO